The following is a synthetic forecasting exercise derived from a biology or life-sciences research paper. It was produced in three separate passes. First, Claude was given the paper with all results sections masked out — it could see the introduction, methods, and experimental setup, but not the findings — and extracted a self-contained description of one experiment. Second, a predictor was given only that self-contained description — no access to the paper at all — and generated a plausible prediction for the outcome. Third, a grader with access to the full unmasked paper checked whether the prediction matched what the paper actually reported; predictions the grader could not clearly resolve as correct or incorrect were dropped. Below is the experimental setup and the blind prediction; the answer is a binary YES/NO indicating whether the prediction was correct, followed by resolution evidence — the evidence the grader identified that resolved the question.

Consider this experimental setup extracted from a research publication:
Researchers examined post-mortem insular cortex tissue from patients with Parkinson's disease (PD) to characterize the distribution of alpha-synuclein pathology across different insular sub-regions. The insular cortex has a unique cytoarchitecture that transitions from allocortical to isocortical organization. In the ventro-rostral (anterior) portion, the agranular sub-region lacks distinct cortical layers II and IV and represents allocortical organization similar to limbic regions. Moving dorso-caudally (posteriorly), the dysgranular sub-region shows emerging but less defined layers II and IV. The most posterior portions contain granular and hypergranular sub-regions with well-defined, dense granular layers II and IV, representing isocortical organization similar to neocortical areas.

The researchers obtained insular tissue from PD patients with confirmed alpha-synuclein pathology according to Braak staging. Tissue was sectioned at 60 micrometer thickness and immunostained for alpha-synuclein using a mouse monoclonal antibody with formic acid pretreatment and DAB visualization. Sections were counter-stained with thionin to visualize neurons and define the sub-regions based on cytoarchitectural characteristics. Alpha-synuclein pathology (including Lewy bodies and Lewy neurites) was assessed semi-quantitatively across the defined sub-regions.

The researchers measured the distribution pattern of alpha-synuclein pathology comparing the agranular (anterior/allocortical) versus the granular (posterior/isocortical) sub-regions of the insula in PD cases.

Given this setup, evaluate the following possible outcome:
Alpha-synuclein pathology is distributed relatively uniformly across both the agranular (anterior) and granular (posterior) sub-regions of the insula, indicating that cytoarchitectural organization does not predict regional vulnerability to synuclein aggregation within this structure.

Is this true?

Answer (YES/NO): NO